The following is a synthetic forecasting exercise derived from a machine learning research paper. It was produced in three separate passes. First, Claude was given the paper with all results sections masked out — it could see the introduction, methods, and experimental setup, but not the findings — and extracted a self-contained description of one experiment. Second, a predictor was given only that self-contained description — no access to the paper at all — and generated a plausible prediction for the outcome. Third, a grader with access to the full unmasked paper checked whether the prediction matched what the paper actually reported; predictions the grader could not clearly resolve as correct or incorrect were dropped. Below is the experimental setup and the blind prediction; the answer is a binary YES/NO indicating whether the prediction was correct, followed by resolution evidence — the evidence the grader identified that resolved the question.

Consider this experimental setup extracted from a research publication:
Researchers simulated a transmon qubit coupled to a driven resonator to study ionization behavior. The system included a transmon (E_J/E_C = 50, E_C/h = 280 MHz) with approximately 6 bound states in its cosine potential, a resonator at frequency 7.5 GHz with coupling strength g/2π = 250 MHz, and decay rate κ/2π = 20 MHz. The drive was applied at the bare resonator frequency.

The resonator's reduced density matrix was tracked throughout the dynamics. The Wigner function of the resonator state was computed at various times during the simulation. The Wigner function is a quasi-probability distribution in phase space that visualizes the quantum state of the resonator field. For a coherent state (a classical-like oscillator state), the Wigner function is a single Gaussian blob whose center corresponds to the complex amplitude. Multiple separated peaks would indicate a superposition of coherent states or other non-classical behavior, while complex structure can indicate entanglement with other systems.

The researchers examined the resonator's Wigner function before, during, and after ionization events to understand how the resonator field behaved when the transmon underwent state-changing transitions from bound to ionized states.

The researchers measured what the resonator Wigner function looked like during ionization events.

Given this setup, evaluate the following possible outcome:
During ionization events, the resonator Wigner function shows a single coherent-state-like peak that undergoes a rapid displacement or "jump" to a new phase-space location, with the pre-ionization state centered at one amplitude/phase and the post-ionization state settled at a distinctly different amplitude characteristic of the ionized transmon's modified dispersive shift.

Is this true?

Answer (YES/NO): NO